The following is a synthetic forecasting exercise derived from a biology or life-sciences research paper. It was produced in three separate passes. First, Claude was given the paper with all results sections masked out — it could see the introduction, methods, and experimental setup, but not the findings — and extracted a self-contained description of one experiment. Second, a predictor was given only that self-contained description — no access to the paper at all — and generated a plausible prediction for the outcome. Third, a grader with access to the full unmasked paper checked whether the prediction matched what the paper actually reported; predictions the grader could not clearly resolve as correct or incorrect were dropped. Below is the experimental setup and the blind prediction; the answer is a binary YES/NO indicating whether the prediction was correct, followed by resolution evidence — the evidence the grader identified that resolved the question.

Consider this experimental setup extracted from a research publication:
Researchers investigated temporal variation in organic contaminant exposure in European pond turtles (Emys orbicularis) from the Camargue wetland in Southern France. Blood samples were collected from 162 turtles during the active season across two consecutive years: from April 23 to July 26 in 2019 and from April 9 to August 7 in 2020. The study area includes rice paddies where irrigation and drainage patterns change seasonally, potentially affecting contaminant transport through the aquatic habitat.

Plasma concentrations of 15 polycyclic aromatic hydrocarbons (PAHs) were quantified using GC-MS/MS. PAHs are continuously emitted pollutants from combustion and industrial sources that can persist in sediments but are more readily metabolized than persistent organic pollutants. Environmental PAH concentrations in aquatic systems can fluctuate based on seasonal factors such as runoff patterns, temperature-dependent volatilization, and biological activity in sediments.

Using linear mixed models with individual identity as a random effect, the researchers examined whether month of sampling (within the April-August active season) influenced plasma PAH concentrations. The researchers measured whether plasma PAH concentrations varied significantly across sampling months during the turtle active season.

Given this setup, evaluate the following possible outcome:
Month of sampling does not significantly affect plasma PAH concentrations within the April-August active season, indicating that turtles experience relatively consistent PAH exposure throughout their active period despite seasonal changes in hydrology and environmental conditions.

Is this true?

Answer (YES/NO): NO